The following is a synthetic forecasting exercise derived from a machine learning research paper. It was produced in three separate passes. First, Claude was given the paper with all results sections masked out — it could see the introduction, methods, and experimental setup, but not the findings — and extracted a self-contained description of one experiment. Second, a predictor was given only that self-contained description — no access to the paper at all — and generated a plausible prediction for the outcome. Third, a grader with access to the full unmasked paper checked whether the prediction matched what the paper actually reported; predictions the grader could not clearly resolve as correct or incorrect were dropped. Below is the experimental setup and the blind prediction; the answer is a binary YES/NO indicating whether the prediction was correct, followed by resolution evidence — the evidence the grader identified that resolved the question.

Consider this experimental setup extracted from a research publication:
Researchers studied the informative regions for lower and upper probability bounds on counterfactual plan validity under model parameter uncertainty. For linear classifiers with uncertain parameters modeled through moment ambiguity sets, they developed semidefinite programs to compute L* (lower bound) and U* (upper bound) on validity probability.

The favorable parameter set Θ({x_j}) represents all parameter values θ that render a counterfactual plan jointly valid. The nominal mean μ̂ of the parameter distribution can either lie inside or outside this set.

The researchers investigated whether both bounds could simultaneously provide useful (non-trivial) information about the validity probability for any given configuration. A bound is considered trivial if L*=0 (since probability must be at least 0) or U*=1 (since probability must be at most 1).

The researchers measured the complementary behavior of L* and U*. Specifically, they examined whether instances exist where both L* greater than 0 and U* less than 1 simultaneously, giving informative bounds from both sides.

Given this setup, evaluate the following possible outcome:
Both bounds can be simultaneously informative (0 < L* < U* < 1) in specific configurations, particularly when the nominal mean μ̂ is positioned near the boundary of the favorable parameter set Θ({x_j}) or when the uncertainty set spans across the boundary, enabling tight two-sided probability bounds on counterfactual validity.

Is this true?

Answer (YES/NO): NO